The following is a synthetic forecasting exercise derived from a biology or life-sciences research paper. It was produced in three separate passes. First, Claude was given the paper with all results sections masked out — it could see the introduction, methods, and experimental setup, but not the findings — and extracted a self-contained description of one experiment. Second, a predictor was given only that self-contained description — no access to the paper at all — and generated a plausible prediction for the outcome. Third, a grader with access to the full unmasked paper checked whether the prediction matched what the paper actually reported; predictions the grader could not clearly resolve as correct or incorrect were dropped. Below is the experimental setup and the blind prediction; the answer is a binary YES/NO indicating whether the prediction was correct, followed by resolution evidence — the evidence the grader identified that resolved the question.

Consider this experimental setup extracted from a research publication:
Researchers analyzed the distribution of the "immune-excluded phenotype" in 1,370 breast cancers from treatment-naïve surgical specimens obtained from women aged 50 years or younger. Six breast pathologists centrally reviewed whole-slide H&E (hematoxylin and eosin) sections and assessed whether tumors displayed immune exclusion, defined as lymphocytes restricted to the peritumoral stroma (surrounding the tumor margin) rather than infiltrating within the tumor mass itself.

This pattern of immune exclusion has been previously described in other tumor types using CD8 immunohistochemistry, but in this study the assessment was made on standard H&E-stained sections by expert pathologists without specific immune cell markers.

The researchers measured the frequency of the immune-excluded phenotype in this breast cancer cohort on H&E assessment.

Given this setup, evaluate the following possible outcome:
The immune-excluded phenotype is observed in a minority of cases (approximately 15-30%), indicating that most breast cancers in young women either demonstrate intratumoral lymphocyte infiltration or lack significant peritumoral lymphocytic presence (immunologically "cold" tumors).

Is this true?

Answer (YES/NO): NO